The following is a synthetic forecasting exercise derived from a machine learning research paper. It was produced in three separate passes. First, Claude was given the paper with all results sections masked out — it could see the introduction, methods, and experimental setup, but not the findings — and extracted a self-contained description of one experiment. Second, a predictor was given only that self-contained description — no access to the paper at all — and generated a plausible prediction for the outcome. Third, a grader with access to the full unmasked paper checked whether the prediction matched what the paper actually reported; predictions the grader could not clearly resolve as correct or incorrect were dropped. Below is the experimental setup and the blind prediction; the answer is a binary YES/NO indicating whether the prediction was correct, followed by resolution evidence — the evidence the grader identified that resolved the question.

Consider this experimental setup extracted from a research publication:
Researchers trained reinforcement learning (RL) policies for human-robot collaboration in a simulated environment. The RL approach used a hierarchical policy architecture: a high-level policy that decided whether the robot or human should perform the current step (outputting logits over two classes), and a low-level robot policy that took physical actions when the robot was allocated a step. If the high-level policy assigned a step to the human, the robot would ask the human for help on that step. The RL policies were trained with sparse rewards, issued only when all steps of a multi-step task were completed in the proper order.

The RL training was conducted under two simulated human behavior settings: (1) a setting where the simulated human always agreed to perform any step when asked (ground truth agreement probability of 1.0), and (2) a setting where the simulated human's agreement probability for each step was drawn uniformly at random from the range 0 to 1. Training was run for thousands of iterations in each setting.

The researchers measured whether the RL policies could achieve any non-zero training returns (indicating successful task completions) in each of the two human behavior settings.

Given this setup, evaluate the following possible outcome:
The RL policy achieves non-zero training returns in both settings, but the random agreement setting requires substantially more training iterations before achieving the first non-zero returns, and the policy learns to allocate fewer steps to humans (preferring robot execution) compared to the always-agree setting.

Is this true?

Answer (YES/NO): NO